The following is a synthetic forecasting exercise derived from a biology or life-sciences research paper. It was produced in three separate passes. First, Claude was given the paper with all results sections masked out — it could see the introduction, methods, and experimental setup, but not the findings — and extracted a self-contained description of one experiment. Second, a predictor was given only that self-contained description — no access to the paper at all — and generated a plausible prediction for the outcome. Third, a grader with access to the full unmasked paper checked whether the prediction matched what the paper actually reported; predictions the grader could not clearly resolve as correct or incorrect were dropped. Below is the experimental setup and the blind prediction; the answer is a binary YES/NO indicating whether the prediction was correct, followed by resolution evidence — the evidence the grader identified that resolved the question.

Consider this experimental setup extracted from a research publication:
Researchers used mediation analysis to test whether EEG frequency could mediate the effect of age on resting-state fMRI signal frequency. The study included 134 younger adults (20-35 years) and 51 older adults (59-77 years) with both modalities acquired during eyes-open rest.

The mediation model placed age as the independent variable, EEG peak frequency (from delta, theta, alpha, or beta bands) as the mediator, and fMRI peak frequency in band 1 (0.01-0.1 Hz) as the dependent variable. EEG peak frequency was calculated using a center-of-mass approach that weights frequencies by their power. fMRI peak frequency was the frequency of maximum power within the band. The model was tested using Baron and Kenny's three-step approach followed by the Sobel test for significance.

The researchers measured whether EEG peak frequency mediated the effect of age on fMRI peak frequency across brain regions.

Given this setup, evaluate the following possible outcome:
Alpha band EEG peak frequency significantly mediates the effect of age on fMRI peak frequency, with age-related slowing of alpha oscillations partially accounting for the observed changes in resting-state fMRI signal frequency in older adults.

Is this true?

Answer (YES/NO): NO